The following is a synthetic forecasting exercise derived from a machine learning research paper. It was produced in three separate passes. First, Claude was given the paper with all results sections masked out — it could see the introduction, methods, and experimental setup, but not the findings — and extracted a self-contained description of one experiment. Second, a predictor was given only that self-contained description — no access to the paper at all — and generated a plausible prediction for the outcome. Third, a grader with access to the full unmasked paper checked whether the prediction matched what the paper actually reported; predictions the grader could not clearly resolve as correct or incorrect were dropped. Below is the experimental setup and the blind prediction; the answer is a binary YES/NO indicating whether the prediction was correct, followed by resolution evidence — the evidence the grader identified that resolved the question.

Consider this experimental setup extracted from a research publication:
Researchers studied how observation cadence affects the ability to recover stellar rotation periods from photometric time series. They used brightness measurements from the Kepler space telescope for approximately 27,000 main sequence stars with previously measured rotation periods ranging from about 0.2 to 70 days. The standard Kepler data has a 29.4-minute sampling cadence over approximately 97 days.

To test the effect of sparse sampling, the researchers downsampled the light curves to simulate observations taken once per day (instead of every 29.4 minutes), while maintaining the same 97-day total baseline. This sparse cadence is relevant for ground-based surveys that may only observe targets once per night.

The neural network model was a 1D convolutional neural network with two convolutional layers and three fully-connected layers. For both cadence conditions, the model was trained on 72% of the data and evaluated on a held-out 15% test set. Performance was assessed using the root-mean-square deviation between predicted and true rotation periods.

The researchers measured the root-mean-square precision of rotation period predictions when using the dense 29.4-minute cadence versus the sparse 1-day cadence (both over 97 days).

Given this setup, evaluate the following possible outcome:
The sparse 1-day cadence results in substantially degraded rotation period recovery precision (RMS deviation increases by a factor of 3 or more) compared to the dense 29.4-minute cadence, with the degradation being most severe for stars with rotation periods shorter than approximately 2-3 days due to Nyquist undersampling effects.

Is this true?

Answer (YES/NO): NO